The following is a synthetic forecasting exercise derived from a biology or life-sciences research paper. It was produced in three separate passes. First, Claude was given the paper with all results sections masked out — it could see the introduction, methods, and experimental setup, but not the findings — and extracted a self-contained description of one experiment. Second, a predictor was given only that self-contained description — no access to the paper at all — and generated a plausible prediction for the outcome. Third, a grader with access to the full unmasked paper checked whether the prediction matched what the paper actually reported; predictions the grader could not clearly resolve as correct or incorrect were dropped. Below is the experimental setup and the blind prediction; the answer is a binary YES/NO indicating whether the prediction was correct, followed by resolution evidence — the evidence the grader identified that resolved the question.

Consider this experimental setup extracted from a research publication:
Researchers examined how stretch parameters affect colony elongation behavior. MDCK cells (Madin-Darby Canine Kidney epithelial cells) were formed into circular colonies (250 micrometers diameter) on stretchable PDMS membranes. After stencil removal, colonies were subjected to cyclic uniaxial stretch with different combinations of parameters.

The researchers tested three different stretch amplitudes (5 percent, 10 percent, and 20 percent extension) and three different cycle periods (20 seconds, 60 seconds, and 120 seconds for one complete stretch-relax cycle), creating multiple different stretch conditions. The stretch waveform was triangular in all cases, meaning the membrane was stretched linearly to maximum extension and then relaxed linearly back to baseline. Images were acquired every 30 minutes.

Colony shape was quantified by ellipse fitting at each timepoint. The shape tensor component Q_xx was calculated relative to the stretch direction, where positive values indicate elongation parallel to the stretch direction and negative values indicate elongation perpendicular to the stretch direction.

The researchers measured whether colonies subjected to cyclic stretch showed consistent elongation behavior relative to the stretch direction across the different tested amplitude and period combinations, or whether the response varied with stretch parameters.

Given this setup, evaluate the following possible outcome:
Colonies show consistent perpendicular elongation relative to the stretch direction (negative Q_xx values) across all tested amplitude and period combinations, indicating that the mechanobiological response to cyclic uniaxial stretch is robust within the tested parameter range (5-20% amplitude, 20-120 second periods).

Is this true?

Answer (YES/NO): NO